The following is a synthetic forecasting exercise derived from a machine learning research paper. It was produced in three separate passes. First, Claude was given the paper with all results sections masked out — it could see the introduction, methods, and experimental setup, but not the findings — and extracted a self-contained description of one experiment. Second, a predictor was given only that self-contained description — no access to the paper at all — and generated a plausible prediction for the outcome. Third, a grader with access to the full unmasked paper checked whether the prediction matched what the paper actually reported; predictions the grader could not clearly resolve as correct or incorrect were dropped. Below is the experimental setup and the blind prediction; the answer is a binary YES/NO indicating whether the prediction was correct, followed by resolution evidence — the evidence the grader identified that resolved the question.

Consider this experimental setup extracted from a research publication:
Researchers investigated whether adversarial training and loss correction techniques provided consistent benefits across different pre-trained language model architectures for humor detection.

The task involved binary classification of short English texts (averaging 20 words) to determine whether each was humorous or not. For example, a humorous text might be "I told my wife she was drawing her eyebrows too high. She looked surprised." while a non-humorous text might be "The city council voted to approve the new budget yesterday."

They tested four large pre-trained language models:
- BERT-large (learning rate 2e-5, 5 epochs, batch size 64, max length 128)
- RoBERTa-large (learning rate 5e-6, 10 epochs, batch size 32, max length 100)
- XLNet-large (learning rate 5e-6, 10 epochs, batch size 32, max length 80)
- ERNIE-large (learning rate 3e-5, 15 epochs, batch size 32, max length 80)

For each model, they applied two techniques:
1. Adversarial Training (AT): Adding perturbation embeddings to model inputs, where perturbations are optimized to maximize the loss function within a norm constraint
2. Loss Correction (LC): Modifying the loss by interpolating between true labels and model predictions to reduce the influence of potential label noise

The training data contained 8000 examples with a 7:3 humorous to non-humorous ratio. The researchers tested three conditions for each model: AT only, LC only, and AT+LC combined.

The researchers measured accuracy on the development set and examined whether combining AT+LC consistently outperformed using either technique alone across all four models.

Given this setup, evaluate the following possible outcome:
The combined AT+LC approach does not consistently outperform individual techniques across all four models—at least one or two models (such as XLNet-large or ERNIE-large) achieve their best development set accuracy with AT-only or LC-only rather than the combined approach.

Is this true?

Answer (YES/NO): YES